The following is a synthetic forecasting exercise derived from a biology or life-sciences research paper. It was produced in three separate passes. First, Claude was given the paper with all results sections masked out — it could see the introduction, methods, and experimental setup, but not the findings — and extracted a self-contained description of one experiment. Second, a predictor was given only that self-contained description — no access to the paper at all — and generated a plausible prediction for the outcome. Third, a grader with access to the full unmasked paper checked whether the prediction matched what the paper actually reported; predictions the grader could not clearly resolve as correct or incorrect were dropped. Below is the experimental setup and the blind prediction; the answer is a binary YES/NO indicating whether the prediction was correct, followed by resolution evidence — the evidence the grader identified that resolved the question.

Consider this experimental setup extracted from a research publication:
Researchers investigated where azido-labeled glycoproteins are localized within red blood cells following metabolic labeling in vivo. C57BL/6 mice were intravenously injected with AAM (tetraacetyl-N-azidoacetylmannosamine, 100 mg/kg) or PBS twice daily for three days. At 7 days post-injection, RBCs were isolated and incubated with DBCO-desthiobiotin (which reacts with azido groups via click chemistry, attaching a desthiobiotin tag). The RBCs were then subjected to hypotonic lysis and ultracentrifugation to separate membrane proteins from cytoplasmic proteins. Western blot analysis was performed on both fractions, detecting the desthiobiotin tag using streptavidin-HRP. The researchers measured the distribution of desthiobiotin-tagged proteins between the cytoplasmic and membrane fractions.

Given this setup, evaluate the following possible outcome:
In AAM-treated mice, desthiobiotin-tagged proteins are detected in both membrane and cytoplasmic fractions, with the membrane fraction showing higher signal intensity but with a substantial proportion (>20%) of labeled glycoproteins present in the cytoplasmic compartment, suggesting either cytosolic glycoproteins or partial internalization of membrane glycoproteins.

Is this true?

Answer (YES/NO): NO